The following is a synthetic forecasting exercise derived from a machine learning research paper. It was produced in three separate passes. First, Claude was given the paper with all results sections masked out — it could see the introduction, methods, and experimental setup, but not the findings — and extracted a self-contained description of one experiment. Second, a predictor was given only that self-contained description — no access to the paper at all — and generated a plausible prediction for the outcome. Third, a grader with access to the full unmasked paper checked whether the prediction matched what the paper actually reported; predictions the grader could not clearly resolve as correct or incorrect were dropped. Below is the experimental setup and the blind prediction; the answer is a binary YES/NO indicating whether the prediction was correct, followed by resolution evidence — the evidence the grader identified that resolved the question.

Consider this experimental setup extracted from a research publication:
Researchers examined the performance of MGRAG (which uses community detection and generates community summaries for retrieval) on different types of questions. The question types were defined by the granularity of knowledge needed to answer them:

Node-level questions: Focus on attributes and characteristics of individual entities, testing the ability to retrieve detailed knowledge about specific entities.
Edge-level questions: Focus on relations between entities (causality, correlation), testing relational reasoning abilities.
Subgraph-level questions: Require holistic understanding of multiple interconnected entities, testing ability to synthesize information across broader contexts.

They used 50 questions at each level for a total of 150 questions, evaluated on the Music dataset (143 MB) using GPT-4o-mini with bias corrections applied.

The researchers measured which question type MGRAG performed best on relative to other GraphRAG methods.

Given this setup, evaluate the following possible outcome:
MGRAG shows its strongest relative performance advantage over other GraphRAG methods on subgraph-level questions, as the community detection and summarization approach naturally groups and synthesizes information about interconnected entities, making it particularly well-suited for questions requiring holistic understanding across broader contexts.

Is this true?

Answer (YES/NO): NO